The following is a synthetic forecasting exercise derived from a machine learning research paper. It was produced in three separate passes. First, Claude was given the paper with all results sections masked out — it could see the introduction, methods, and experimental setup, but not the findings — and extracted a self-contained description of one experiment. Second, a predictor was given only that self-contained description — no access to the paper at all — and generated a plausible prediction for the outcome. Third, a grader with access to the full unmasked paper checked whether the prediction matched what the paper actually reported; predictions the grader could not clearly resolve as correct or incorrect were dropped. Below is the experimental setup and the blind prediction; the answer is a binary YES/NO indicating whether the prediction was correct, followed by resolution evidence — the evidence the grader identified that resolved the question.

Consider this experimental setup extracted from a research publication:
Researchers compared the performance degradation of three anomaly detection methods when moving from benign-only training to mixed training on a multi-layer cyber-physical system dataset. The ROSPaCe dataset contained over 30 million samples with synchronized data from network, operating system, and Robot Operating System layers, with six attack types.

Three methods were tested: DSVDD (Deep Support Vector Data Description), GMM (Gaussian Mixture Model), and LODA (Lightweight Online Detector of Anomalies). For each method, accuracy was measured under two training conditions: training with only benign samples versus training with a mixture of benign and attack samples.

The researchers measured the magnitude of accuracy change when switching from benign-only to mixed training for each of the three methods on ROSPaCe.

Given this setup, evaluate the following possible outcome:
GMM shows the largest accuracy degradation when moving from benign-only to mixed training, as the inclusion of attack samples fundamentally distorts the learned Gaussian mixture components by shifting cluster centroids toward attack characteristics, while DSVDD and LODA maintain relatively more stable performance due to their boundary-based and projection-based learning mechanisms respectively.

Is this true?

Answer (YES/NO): NO